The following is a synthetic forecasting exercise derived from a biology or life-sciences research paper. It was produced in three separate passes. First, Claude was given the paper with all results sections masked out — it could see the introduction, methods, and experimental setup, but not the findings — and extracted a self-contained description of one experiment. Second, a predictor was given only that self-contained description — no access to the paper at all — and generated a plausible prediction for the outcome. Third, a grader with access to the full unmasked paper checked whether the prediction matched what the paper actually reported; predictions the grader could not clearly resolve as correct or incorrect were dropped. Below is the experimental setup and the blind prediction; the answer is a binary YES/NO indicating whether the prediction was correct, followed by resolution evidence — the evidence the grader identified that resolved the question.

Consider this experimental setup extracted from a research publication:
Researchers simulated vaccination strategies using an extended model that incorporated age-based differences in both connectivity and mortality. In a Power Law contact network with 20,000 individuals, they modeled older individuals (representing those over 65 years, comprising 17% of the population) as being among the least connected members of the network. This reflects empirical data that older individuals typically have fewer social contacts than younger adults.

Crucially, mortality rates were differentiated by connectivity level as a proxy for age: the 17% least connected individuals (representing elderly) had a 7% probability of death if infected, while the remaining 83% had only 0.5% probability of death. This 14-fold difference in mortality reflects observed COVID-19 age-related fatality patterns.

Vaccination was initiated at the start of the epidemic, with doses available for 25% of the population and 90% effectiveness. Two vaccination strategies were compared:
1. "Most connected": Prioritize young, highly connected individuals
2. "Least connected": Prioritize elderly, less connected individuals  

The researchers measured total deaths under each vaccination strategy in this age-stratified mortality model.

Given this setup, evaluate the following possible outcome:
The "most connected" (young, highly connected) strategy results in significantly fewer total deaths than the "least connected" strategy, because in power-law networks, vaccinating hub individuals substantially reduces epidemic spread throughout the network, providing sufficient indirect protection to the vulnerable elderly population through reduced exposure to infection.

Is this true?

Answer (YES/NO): YES